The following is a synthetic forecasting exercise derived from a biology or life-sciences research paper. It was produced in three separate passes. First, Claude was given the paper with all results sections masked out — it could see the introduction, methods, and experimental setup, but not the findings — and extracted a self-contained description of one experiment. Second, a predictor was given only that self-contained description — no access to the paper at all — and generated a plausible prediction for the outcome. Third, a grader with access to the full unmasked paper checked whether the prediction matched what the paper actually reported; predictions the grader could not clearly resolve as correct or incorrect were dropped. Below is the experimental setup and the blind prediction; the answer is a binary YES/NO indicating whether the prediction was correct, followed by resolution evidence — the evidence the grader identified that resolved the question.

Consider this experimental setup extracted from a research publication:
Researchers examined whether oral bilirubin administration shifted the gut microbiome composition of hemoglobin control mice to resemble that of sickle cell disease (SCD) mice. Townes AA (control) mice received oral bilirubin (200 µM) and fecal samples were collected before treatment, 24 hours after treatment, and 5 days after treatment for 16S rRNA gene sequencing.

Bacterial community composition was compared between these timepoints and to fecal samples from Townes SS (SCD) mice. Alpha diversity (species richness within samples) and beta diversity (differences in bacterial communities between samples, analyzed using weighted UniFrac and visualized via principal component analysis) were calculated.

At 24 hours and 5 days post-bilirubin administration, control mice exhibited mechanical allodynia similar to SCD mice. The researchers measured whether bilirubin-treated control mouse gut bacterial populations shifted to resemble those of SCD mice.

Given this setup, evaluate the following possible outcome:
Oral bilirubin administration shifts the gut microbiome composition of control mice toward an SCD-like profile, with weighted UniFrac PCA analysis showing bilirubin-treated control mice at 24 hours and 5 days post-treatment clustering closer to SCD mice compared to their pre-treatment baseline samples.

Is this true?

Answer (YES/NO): NO